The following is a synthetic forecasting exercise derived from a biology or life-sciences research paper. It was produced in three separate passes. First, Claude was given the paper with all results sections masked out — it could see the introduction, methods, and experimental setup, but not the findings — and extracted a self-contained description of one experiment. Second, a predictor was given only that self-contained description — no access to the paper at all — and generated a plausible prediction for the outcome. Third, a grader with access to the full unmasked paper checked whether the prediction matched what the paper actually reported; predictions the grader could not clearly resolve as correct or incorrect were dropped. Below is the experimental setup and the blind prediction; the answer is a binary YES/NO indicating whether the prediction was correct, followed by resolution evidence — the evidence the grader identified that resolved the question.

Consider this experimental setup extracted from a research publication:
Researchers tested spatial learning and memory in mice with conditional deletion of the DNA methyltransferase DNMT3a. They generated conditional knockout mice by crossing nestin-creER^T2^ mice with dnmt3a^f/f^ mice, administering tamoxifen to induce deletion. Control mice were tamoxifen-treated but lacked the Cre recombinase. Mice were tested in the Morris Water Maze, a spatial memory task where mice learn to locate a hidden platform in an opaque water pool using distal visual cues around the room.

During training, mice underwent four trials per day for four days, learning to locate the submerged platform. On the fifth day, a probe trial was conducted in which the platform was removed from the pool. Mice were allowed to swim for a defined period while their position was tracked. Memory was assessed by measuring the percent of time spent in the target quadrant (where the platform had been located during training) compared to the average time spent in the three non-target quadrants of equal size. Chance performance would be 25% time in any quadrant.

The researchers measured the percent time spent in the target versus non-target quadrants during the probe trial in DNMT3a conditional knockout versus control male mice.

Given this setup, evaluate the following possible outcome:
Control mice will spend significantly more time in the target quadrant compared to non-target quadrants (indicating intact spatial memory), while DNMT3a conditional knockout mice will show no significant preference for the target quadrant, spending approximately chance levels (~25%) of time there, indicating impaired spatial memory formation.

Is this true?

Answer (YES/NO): YES